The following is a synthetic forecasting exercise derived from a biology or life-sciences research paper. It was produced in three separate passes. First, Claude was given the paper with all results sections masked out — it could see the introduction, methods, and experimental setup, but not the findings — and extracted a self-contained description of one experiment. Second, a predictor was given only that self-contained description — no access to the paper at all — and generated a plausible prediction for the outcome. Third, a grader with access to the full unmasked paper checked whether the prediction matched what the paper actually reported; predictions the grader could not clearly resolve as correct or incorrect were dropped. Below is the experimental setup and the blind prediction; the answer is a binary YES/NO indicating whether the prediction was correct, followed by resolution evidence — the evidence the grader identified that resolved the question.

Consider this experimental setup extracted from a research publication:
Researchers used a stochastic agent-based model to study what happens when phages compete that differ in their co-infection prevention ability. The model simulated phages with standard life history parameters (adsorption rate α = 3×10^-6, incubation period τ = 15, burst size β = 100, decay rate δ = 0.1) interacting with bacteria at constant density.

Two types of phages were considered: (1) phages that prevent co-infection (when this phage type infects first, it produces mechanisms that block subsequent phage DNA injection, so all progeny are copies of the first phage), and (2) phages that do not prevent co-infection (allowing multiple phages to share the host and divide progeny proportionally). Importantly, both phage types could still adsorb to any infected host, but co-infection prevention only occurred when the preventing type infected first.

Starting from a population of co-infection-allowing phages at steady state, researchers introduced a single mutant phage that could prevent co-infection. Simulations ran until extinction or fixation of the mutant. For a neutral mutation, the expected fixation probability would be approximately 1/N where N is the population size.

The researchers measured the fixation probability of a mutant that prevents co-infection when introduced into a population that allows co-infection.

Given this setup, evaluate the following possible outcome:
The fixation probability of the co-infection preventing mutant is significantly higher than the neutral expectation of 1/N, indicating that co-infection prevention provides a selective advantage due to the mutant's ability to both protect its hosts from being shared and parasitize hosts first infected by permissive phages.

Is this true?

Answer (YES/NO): YES